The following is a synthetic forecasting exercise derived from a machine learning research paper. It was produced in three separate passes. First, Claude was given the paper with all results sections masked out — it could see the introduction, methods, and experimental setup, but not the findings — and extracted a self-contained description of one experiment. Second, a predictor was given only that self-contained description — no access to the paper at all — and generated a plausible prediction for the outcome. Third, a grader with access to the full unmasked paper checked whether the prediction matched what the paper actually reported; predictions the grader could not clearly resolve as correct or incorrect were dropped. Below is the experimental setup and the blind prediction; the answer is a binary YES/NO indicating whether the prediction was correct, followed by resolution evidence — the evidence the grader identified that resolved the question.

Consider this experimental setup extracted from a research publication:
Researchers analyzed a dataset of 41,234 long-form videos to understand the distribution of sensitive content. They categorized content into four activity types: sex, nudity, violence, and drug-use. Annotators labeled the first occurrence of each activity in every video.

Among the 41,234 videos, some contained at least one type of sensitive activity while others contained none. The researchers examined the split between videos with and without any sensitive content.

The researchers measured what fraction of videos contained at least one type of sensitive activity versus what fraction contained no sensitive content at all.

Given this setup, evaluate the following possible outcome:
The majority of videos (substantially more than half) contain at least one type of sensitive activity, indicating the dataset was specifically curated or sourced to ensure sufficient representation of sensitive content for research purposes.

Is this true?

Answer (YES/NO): YES